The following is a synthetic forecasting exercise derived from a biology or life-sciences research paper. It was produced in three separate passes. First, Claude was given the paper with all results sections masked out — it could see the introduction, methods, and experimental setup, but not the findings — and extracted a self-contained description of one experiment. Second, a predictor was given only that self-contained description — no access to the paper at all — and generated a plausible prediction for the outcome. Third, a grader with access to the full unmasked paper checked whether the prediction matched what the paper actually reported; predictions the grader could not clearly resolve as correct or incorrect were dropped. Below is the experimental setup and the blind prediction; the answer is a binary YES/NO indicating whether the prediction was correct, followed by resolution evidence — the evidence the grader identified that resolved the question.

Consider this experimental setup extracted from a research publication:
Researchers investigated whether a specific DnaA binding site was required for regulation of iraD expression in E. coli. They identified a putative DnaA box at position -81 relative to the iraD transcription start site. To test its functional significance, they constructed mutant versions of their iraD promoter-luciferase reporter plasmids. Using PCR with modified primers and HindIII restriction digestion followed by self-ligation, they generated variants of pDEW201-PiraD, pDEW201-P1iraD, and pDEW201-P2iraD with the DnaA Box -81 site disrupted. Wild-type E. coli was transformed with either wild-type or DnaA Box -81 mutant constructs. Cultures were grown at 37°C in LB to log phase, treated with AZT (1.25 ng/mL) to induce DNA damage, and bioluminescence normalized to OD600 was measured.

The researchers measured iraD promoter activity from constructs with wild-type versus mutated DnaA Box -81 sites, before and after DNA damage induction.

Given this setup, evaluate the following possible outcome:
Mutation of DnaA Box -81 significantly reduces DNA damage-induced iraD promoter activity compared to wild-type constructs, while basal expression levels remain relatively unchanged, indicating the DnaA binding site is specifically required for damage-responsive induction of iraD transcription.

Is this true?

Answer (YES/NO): NO